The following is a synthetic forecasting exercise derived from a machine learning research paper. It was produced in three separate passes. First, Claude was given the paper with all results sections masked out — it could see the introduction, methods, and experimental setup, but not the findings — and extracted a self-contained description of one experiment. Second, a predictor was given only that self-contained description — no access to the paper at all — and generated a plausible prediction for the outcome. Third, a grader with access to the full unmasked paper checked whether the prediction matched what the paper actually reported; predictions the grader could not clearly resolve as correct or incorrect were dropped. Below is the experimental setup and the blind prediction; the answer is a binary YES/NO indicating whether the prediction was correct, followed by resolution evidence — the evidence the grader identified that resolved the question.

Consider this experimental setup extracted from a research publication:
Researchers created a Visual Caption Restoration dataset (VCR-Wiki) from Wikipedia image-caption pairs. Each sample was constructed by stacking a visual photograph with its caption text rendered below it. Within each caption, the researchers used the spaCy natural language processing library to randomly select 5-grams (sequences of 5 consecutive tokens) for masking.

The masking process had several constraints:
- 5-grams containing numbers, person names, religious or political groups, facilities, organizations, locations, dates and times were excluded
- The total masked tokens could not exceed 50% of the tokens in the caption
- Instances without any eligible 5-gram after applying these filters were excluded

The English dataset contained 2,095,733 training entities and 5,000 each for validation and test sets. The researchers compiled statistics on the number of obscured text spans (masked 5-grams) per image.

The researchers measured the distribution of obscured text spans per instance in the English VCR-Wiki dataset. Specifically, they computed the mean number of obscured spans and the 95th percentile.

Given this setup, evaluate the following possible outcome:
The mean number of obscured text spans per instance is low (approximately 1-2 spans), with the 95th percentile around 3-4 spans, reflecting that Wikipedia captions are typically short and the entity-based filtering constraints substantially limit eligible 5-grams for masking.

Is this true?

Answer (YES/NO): YES